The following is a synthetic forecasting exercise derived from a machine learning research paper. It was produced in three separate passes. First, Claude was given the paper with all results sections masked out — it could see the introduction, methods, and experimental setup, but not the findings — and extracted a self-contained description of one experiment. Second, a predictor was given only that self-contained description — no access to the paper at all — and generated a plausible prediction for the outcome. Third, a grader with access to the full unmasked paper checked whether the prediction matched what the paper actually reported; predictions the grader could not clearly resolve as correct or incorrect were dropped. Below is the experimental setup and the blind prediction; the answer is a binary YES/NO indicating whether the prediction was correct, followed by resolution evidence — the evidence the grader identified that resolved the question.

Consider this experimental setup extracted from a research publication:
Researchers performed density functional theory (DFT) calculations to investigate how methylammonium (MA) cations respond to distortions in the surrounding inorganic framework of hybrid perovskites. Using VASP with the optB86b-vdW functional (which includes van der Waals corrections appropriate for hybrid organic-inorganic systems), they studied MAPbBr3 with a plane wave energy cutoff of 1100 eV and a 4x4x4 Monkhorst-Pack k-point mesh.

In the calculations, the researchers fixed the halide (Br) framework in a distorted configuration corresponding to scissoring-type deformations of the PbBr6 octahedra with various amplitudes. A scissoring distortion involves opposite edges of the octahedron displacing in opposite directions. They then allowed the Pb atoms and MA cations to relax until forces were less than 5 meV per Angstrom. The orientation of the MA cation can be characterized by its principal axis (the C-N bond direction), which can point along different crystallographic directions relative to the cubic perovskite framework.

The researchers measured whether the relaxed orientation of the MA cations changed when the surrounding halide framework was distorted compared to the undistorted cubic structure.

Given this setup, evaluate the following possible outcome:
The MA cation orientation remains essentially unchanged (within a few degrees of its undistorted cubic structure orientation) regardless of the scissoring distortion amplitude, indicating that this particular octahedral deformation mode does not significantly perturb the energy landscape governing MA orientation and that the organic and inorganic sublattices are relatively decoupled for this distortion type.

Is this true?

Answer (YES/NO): NO